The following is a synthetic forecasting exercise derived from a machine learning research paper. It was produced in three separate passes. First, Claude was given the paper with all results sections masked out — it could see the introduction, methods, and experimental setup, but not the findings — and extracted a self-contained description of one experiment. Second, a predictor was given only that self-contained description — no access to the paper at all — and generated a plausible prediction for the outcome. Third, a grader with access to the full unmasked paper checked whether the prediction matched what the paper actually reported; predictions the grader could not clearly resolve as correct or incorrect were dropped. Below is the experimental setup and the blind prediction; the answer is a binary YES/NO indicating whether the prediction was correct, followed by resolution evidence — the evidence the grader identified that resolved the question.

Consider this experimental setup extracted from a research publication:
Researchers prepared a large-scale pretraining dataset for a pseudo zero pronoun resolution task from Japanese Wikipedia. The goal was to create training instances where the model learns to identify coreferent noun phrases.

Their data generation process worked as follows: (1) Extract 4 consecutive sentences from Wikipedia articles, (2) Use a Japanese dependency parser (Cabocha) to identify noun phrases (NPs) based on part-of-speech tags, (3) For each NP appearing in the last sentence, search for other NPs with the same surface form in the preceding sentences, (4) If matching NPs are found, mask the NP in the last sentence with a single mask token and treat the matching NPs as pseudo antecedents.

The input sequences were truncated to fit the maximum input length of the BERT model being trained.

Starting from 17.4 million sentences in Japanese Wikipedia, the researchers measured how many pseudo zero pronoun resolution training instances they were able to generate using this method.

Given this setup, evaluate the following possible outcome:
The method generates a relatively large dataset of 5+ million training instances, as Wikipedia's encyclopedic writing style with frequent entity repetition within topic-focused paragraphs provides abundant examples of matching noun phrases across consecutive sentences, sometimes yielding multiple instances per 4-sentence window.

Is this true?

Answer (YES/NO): YES